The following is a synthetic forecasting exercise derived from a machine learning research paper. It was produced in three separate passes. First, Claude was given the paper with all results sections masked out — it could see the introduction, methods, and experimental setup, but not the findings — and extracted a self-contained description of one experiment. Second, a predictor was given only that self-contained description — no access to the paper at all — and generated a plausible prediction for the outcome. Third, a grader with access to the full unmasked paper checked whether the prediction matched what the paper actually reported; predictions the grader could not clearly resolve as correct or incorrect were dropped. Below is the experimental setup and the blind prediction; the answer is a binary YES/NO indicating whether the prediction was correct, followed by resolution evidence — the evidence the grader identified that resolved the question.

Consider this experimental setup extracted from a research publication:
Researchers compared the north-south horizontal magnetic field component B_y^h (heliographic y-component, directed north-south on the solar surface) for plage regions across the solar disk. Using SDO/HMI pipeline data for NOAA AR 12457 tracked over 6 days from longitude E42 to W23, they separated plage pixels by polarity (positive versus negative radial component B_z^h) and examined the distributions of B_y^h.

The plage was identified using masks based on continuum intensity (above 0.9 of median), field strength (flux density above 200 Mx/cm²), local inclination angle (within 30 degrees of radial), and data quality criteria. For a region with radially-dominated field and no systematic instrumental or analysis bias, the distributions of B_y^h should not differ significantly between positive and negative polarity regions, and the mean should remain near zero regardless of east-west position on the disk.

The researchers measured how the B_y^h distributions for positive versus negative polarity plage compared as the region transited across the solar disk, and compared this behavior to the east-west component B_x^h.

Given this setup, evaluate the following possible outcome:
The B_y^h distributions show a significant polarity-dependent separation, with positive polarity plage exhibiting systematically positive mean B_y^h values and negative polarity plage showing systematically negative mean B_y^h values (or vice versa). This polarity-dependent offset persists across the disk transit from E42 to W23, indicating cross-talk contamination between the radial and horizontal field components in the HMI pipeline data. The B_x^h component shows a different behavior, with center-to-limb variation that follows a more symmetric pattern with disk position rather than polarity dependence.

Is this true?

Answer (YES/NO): NO